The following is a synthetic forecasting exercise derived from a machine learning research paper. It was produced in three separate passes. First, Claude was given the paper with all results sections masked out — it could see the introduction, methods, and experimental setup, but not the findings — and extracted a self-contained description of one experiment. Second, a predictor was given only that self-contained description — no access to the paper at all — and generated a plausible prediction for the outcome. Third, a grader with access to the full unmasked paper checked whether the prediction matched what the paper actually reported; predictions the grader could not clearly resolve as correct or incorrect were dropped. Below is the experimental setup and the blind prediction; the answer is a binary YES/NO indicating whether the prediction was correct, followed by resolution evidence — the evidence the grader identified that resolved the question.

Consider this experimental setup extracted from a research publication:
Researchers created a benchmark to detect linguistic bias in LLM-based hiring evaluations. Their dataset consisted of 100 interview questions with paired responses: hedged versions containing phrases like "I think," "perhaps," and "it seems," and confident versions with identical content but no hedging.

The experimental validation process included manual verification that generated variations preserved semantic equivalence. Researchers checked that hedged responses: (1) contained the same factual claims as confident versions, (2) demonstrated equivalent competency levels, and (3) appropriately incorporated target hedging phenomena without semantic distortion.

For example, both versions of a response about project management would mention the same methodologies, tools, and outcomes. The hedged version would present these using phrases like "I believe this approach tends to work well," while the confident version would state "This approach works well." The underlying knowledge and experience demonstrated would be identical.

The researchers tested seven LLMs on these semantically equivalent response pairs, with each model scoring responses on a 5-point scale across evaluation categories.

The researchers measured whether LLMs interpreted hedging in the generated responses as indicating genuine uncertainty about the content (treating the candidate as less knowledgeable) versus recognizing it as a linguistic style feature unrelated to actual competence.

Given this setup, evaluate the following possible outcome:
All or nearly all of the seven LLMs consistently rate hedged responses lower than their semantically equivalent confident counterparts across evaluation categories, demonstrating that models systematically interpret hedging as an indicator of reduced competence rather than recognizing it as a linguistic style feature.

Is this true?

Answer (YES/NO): YES